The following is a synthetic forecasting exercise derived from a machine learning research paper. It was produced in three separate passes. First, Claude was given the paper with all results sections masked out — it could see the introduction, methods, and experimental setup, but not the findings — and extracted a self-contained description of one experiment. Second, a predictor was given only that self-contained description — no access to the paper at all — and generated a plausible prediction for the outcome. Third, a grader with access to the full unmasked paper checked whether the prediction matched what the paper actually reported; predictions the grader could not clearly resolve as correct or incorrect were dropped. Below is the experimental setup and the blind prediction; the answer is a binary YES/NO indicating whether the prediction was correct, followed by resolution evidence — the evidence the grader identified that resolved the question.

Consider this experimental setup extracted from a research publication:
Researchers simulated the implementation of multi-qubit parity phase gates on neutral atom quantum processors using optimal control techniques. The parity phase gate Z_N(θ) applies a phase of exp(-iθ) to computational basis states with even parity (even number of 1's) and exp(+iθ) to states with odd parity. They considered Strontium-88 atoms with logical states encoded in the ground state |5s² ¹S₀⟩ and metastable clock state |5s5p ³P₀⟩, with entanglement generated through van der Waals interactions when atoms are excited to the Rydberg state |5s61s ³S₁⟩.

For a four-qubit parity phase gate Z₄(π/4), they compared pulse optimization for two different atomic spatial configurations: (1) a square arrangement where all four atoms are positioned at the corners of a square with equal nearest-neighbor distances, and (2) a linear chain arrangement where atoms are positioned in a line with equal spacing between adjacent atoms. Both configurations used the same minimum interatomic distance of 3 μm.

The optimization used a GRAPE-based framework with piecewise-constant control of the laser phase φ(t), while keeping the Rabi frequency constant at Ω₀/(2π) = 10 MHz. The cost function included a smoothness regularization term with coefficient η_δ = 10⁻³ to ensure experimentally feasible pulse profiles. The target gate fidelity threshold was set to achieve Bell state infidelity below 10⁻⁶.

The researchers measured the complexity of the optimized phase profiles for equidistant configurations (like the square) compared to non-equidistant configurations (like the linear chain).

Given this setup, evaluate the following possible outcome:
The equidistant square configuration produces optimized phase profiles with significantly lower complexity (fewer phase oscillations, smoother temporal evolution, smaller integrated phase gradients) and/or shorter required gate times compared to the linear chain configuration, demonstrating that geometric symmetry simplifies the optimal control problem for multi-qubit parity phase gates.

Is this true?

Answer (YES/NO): NO